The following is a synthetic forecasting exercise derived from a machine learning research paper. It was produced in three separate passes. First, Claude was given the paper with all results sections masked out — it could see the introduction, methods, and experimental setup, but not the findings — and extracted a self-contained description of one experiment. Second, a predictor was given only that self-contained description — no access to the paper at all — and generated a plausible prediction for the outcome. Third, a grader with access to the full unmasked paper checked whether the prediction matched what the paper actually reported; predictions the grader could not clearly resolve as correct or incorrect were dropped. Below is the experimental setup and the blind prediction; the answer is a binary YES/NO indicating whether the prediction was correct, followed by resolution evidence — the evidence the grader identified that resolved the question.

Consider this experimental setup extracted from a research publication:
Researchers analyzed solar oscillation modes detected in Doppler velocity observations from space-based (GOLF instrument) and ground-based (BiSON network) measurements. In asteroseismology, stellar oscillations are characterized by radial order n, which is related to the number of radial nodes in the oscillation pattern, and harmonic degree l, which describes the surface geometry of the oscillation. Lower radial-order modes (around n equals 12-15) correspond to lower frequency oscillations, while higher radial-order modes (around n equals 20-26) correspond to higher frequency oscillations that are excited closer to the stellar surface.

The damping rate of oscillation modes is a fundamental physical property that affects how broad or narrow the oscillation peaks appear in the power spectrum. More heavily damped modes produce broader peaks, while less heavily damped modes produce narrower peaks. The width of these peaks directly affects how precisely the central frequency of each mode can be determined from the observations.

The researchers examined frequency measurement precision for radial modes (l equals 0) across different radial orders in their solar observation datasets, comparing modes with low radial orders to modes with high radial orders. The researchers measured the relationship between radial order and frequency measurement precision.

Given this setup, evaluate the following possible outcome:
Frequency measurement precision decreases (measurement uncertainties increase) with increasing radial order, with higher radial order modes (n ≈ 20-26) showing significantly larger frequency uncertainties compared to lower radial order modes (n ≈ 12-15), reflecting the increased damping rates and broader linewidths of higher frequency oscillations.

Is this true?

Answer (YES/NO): YES